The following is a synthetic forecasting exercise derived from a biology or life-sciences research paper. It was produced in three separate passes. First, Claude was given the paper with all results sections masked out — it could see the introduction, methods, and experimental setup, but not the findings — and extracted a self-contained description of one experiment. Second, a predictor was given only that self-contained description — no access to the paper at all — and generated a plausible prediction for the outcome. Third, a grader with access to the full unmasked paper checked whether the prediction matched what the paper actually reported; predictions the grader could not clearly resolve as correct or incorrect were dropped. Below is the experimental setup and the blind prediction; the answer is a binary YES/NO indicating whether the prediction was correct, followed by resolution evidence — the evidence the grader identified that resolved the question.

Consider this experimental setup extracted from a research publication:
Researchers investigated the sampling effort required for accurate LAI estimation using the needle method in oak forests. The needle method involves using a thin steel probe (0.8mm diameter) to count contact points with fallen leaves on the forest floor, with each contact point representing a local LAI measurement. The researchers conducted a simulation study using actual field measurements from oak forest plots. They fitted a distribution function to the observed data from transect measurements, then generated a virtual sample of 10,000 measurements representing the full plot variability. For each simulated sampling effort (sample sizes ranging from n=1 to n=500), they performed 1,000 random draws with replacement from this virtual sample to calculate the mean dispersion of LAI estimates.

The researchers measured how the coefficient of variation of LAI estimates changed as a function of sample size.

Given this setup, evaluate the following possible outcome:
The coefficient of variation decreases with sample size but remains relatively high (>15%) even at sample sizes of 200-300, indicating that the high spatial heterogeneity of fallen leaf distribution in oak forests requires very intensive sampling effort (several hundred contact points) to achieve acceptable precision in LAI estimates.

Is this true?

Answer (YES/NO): NO